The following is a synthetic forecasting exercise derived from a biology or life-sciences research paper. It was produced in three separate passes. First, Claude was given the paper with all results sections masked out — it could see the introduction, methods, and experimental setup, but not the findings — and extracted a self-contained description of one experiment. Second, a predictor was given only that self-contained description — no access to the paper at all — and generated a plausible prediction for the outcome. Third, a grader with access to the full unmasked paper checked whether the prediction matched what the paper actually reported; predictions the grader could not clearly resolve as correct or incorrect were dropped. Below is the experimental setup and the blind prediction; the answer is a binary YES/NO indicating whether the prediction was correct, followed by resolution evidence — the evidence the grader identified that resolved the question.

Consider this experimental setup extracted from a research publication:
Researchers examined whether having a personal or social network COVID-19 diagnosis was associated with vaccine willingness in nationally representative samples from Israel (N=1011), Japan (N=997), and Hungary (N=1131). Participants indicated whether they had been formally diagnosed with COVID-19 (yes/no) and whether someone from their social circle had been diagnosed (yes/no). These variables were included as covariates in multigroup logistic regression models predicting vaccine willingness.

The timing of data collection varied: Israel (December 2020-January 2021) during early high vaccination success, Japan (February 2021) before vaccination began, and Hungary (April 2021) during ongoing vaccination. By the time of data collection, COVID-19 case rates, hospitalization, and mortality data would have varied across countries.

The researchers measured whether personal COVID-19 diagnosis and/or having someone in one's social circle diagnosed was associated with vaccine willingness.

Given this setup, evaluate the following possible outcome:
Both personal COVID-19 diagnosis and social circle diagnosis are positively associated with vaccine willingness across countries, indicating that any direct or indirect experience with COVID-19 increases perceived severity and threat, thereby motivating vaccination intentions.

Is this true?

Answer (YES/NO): NO